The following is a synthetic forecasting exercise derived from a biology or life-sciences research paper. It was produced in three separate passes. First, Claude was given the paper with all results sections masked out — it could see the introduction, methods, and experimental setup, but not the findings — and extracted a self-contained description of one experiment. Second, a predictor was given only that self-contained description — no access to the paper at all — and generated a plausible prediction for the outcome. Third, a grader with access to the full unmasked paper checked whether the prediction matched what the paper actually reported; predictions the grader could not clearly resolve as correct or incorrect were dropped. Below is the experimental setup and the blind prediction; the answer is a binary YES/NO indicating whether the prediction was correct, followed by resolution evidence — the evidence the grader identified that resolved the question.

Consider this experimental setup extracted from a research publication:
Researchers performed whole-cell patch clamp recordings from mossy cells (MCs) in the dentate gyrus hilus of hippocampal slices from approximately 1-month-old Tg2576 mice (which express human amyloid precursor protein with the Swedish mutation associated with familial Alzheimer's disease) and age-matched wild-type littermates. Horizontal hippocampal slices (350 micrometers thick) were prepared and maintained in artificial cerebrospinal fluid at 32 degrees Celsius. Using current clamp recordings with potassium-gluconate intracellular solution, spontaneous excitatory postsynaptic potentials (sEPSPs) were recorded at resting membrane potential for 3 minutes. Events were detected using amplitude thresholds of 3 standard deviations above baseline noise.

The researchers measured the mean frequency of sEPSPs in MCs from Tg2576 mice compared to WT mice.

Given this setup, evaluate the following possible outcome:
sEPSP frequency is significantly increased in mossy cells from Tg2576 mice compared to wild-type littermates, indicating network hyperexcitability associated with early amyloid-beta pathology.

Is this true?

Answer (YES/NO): YES